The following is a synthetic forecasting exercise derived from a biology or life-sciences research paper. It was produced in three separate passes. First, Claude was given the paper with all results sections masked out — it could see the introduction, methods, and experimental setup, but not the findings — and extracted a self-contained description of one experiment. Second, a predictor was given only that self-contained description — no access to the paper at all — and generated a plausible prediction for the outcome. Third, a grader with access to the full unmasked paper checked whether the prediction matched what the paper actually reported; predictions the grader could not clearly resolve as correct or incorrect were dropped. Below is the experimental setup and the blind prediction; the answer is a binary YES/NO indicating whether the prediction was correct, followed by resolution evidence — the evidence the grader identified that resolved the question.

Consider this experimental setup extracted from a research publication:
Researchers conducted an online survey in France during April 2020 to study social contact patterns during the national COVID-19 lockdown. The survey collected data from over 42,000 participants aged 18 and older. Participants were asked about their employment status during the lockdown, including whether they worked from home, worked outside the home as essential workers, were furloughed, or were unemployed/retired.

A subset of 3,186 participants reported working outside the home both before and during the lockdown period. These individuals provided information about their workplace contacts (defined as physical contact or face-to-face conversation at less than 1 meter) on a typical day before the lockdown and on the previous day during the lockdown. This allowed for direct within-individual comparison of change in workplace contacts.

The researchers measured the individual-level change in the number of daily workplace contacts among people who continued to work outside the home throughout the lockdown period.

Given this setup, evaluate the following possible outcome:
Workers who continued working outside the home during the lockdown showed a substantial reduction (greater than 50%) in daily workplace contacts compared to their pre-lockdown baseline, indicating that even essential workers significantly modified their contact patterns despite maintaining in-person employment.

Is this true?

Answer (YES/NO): YES